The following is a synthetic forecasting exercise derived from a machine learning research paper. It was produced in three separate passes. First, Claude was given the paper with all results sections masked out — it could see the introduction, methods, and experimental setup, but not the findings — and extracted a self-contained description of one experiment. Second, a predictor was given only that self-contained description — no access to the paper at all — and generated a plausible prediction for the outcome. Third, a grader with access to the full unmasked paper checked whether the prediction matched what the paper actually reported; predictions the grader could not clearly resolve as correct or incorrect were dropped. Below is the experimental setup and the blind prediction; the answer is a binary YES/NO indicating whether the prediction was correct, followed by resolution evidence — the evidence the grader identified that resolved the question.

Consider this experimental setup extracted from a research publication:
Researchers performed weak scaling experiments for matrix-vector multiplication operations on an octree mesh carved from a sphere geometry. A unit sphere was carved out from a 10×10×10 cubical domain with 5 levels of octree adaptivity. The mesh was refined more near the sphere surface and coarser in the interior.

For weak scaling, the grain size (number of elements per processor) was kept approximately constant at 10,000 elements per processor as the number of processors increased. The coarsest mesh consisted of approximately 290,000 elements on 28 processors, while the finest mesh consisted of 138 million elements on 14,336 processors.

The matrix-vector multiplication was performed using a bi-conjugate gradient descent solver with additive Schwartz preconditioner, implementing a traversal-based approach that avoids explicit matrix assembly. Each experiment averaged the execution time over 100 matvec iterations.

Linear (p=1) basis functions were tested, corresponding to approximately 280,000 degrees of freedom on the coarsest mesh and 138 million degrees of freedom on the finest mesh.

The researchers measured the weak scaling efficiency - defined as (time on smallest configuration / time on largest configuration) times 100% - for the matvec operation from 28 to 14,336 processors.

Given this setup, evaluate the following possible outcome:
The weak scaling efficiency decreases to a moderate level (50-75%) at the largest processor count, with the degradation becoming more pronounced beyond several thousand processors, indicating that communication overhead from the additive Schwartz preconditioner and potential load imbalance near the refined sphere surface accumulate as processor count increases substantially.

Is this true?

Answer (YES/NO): YES